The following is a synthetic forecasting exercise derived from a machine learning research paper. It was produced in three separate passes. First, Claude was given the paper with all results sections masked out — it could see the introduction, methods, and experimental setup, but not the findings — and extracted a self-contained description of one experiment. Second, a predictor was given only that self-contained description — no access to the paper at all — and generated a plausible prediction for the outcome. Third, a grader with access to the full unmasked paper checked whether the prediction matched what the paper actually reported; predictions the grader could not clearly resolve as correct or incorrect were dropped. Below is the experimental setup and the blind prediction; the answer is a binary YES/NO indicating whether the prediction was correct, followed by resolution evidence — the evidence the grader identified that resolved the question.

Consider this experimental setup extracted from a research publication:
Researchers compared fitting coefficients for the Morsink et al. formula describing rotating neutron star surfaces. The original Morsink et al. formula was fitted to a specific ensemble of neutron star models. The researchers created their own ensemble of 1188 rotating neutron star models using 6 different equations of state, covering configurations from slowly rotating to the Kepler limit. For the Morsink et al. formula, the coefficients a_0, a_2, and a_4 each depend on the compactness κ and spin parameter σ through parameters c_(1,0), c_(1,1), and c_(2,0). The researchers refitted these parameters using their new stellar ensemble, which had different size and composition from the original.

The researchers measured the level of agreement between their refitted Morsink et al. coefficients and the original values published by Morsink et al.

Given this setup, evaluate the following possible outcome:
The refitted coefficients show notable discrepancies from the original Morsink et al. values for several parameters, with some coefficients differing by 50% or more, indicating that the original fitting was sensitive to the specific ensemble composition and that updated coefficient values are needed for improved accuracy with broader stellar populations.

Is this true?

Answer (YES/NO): NO